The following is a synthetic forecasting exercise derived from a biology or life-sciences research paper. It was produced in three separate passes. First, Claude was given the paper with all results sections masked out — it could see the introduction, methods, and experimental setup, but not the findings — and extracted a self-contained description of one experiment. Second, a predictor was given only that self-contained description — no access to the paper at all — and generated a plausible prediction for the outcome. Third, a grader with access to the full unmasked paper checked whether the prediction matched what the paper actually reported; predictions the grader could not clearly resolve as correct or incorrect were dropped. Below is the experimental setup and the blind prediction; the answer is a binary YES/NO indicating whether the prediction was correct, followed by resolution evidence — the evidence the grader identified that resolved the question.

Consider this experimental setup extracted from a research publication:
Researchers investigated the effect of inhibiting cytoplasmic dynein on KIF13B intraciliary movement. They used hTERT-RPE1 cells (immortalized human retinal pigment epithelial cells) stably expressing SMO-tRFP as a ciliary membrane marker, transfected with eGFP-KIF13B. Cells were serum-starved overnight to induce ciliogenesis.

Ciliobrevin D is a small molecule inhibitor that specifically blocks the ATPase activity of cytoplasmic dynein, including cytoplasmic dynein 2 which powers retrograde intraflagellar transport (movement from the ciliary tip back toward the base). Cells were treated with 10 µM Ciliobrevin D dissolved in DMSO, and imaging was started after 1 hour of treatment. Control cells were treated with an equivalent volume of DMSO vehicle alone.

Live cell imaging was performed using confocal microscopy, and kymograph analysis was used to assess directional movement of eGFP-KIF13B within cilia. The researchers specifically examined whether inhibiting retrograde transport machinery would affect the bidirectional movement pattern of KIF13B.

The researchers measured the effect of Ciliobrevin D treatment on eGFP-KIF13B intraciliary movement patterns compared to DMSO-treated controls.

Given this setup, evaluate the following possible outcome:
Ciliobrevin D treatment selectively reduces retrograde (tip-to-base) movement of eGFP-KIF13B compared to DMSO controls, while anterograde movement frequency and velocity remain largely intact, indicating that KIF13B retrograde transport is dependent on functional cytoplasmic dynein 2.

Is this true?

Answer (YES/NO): NO